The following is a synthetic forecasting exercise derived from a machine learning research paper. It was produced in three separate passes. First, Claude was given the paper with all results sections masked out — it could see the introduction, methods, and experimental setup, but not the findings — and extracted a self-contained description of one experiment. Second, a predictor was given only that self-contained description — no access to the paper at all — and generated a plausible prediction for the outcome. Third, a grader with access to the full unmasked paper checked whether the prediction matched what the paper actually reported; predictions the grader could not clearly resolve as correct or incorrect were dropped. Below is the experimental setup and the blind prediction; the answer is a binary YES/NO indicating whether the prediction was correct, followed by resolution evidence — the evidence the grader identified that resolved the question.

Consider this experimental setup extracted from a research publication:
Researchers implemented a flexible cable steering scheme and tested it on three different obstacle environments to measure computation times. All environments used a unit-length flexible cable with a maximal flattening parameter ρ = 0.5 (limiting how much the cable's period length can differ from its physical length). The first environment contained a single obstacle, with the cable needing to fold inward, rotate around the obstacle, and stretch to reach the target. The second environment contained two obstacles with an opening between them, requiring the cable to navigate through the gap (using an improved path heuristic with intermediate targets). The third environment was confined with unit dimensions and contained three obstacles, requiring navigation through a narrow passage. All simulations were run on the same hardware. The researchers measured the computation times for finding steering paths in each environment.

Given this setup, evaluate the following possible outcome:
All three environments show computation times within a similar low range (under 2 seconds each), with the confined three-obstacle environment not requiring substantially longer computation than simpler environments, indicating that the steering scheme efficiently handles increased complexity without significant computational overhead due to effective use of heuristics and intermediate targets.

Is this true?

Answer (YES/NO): NO